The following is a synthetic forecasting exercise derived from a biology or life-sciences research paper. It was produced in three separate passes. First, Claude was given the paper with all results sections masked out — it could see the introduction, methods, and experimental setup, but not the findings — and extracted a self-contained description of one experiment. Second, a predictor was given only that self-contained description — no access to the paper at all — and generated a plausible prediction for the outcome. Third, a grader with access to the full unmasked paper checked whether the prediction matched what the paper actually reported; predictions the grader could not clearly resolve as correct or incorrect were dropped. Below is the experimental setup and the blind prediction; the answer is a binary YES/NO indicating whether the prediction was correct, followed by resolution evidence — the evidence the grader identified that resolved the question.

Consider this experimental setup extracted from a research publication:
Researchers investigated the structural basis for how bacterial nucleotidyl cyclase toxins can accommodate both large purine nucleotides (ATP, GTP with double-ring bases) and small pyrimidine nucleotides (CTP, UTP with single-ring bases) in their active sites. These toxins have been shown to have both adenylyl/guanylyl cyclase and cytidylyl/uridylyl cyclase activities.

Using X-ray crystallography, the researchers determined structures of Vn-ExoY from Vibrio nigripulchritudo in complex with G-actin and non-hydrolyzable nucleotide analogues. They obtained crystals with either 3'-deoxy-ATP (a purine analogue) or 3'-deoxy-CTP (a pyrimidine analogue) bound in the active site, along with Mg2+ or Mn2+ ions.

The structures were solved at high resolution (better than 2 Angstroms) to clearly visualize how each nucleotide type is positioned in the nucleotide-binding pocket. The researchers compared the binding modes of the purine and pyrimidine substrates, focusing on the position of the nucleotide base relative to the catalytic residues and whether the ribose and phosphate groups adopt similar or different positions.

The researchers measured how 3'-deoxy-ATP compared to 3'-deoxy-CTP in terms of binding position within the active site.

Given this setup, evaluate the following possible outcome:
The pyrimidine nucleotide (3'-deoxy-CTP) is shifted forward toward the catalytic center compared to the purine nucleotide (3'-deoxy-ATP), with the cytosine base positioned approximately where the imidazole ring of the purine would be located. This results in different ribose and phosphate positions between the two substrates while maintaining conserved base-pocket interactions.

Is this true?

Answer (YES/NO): NO